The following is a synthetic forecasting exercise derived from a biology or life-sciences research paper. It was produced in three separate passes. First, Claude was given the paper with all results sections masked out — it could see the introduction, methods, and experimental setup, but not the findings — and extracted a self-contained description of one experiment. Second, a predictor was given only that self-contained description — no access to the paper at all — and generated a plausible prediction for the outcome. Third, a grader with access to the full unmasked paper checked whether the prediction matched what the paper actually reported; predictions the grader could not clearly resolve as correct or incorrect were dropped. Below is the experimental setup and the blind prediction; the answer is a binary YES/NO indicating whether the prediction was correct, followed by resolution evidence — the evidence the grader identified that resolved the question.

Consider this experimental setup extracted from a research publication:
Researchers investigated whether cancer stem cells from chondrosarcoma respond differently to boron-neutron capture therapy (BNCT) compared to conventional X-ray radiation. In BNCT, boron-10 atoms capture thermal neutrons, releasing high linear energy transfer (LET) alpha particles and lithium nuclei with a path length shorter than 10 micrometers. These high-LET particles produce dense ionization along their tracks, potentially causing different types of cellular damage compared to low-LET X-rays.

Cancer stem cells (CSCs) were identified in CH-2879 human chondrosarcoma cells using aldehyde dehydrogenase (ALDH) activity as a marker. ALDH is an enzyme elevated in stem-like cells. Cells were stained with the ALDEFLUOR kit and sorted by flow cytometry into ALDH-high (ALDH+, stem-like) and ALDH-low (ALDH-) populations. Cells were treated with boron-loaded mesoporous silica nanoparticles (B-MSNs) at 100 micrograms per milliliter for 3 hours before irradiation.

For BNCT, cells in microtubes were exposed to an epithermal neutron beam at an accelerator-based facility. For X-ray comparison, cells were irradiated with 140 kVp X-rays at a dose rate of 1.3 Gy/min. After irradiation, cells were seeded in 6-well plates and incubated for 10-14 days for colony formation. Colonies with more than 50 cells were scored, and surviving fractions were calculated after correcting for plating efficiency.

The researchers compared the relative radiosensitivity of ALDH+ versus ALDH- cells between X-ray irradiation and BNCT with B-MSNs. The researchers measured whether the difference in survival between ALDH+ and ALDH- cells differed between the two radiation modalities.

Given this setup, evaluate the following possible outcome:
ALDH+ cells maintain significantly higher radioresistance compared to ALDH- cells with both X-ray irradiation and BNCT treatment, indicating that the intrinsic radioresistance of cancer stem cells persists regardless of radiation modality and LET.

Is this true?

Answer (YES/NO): NO